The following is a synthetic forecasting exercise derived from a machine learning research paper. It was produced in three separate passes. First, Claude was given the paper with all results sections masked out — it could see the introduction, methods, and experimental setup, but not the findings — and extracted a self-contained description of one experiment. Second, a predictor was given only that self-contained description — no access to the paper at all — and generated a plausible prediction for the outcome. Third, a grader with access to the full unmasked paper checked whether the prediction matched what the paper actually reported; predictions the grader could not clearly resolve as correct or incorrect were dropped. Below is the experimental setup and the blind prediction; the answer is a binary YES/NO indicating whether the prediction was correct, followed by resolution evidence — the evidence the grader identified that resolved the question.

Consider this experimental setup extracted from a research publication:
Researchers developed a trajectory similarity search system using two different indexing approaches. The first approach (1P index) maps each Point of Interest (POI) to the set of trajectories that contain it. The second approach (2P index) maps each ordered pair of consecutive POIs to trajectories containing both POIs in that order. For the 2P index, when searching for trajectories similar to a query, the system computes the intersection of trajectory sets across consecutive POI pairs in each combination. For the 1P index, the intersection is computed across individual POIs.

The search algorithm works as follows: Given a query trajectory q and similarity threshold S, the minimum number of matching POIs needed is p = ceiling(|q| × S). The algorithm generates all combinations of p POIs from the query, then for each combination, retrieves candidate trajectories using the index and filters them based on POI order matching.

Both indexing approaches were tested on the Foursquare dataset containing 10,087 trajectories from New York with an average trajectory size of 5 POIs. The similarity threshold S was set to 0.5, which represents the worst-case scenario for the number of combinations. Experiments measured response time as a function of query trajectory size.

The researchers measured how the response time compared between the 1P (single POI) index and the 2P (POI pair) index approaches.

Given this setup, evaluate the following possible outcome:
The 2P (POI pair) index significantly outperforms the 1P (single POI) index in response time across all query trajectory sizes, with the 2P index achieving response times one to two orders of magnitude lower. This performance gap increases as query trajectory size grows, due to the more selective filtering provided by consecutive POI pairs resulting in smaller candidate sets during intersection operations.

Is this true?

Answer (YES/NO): NO